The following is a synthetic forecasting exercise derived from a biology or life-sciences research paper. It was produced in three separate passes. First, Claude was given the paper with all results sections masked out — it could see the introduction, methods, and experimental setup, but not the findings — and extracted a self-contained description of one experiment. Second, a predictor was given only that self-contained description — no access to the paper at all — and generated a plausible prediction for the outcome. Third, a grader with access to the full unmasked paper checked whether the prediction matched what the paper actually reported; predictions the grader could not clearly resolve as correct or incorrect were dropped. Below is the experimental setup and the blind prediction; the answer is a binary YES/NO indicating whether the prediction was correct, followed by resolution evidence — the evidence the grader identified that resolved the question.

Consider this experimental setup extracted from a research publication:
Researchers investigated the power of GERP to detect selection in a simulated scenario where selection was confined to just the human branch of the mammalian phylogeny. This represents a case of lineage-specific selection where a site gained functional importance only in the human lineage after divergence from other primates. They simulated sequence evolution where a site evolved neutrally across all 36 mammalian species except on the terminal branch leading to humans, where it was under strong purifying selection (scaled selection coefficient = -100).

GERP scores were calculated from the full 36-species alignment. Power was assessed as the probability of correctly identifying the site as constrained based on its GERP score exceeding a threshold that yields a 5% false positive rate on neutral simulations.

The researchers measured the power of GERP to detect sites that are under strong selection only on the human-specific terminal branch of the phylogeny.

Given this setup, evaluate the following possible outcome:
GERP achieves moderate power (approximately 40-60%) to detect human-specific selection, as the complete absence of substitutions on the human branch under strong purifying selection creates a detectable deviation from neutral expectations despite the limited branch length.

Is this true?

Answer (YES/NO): NO